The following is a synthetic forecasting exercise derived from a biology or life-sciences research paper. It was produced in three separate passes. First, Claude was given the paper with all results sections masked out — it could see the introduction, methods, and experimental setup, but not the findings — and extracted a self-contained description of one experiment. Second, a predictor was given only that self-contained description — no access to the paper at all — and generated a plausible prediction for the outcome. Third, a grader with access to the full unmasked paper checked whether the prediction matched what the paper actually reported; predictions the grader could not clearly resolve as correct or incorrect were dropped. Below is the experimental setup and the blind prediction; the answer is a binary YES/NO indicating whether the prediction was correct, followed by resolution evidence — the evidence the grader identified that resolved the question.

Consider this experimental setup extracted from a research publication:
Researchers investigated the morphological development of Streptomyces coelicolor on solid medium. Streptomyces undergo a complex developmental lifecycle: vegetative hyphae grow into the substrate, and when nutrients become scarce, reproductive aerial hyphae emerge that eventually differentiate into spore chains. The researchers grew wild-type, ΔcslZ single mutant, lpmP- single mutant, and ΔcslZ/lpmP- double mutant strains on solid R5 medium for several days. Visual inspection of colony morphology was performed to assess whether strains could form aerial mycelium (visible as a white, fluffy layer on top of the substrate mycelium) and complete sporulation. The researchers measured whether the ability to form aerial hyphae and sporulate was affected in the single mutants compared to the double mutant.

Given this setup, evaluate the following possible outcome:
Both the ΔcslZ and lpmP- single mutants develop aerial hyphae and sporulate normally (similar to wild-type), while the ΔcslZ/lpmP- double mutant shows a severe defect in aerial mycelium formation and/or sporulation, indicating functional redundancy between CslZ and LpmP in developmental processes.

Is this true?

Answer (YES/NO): YES